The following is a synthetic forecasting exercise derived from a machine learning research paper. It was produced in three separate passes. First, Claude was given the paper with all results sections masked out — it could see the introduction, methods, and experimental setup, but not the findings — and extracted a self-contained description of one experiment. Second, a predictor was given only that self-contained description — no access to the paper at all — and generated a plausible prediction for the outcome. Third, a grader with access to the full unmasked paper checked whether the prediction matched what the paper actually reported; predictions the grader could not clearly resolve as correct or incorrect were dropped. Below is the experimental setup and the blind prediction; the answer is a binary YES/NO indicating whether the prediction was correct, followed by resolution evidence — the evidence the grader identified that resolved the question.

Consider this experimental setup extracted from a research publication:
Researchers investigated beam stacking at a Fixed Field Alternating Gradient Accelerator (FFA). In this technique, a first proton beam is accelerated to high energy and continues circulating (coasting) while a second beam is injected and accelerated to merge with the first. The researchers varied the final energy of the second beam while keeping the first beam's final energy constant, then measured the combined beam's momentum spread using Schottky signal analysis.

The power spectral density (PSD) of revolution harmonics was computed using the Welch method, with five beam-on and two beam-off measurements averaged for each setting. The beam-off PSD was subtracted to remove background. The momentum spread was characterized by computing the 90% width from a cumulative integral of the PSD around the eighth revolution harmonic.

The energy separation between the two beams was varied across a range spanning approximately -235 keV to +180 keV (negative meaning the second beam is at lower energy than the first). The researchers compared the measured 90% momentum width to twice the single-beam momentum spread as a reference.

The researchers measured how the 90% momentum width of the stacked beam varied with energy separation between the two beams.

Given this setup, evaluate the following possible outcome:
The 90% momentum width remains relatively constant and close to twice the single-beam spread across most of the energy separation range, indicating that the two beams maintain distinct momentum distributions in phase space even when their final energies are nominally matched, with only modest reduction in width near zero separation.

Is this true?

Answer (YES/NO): NO